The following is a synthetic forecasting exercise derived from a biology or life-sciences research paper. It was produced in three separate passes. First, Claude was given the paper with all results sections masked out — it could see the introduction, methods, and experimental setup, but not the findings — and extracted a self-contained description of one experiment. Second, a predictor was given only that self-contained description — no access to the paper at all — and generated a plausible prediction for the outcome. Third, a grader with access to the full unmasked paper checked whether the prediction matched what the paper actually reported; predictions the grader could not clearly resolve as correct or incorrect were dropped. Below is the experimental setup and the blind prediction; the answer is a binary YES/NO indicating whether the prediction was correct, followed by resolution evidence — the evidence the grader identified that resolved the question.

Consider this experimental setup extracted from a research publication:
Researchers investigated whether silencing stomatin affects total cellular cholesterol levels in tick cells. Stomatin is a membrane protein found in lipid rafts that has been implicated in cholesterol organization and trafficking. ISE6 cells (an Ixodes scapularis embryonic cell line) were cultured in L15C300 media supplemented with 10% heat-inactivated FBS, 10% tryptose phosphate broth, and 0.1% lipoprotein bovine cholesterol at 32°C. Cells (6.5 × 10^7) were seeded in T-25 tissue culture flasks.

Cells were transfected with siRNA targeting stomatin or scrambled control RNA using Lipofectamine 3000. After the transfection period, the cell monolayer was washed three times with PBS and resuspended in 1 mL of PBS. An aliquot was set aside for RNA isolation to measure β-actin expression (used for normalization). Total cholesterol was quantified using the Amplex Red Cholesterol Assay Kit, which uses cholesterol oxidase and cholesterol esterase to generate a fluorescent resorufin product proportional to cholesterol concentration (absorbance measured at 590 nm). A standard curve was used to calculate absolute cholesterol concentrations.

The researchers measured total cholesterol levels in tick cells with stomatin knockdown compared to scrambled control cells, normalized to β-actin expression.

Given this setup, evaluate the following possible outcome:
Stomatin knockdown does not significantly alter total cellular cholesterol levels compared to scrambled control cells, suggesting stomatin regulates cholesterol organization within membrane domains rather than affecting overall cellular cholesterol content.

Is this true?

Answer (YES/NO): NO